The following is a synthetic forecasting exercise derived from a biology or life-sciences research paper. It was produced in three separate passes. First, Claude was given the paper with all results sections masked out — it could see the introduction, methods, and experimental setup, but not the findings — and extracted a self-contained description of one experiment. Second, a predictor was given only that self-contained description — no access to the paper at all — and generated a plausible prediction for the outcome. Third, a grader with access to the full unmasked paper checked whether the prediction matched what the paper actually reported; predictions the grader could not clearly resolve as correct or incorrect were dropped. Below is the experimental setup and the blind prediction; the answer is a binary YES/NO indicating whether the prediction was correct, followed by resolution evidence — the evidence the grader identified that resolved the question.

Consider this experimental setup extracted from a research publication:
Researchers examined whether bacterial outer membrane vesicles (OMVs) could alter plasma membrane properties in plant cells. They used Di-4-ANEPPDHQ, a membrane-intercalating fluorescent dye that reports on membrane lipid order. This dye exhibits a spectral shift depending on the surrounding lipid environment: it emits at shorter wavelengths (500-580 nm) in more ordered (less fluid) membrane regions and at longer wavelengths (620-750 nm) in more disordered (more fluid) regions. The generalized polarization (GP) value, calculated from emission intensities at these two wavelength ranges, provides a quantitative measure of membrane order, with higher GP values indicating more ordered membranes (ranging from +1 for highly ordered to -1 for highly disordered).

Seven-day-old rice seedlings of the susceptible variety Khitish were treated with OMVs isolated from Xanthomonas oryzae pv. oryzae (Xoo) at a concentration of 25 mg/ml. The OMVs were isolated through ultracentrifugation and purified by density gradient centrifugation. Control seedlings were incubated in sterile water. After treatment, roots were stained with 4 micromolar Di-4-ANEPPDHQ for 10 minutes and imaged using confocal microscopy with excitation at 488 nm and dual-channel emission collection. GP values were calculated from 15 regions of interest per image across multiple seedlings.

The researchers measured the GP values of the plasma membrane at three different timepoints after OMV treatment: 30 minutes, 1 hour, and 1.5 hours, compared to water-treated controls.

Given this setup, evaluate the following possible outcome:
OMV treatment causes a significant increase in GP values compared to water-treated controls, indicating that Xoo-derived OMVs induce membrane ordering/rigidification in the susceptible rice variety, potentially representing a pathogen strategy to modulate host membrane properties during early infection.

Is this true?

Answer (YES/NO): YES